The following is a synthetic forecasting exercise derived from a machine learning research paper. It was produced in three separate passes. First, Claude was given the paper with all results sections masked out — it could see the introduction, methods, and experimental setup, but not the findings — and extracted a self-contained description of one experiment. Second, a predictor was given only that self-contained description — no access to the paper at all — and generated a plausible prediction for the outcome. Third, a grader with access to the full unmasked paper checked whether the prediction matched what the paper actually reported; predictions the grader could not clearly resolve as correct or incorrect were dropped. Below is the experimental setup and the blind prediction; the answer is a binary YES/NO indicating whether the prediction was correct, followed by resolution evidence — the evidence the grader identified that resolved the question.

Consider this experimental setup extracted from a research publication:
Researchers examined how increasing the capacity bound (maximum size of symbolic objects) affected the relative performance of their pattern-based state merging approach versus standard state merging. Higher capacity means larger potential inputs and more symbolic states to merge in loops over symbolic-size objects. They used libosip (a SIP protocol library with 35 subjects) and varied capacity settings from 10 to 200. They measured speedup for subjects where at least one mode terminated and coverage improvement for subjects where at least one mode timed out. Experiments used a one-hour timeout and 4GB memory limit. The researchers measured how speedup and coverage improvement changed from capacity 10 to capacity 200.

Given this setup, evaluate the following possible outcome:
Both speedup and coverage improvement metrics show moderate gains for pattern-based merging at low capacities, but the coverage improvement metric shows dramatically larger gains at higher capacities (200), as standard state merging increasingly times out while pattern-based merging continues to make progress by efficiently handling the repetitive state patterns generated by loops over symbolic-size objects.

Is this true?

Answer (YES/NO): NO